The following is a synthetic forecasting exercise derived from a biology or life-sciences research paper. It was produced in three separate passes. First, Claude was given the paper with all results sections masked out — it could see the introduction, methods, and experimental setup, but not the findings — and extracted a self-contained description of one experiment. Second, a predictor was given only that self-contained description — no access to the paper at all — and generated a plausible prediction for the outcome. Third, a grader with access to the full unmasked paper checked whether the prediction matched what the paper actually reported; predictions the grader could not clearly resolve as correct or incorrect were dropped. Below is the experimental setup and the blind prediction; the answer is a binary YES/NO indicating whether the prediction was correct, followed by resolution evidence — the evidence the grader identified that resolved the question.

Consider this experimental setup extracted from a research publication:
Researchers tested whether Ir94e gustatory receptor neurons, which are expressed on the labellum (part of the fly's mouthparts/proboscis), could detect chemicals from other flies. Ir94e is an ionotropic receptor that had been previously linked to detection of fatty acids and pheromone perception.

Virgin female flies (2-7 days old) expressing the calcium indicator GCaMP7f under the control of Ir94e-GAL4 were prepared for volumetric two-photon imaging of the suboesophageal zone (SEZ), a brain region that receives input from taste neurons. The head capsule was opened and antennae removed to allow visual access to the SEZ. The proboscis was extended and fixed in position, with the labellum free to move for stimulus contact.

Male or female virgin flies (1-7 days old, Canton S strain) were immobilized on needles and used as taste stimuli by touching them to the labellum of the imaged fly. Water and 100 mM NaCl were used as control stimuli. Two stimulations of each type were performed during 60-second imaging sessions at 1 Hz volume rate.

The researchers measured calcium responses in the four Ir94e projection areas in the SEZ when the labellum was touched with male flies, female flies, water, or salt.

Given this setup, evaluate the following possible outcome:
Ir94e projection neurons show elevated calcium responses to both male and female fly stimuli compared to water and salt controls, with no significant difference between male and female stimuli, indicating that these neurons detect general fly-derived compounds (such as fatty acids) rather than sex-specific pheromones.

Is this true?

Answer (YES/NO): NO